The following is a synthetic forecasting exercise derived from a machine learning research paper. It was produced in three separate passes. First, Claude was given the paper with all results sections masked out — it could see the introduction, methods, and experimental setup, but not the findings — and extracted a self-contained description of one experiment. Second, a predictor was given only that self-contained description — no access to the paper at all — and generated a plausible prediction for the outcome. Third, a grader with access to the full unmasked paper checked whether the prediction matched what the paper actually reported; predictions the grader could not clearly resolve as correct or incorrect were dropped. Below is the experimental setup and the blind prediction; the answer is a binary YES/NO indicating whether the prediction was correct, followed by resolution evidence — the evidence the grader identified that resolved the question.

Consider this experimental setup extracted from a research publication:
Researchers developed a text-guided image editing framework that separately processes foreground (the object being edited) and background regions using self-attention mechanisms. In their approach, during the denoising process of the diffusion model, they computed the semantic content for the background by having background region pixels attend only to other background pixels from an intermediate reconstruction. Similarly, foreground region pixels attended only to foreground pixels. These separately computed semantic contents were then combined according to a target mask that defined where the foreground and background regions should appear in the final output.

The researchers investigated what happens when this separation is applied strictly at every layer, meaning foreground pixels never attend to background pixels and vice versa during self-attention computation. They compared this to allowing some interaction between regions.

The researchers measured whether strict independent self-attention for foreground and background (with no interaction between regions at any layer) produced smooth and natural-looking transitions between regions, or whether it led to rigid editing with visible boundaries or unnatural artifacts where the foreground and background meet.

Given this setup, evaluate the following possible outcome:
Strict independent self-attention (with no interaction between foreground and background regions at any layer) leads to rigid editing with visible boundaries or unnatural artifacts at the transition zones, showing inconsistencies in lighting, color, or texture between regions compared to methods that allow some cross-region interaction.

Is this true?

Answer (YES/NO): YES